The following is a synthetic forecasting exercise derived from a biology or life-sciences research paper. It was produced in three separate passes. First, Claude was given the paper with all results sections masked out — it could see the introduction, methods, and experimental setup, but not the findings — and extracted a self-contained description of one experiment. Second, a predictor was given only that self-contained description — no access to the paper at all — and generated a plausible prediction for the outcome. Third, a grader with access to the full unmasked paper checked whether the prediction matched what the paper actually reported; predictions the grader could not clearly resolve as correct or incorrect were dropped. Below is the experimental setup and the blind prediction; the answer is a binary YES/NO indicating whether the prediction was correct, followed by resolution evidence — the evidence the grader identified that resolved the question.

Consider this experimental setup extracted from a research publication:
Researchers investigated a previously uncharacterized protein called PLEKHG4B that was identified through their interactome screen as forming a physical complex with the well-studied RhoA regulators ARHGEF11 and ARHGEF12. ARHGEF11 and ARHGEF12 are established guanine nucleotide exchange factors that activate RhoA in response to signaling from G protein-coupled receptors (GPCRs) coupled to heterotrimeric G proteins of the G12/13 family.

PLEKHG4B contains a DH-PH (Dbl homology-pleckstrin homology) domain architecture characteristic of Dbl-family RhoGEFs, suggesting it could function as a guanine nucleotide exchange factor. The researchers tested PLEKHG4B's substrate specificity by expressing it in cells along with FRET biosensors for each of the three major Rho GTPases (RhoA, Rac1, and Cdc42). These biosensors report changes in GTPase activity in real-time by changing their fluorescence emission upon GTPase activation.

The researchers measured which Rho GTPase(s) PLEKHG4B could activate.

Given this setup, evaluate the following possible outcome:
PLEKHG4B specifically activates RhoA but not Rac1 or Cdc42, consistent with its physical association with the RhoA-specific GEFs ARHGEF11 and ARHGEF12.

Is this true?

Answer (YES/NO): NO